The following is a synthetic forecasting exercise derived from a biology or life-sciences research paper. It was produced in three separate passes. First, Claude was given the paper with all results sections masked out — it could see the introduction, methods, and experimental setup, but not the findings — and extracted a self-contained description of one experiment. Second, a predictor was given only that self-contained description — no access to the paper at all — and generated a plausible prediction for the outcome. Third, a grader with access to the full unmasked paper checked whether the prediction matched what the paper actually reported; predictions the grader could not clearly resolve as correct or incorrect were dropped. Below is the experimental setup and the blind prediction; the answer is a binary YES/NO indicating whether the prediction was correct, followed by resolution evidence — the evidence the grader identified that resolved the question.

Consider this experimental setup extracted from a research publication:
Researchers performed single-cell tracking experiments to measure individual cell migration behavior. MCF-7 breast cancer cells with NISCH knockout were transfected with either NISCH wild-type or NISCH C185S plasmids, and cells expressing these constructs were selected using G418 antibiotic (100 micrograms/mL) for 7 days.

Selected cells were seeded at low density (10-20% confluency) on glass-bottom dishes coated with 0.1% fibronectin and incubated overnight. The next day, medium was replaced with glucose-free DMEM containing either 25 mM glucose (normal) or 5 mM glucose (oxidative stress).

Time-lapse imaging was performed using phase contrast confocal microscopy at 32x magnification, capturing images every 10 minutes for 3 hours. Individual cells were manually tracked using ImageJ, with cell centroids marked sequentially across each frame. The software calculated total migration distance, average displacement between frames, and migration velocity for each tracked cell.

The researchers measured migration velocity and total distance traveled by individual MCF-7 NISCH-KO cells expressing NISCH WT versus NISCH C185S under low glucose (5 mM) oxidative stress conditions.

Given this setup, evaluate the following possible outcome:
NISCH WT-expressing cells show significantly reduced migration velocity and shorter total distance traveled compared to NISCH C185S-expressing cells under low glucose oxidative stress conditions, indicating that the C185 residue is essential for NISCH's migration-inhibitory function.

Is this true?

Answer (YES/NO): NO